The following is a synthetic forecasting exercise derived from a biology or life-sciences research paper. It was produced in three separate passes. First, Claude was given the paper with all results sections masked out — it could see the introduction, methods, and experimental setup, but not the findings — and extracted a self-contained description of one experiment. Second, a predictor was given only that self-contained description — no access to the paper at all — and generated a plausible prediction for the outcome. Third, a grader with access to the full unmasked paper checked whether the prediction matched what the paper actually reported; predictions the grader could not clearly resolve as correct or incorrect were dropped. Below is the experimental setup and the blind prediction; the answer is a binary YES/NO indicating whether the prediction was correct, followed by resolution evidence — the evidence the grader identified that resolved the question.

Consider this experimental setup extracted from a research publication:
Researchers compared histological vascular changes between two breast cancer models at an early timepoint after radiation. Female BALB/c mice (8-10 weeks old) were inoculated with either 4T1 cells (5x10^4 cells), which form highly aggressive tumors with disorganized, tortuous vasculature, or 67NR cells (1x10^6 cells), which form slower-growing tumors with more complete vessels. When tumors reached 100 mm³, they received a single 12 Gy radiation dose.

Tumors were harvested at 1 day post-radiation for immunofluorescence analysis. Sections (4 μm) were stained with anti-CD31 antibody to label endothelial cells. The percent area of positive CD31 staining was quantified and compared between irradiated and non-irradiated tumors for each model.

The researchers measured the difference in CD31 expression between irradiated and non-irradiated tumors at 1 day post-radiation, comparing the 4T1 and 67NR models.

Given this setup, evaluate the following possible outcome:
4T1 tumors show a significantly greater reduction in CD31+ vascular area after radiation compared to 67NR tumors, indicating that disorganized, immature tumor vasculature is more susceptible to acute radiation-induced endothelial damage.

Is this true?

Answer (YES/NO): NO